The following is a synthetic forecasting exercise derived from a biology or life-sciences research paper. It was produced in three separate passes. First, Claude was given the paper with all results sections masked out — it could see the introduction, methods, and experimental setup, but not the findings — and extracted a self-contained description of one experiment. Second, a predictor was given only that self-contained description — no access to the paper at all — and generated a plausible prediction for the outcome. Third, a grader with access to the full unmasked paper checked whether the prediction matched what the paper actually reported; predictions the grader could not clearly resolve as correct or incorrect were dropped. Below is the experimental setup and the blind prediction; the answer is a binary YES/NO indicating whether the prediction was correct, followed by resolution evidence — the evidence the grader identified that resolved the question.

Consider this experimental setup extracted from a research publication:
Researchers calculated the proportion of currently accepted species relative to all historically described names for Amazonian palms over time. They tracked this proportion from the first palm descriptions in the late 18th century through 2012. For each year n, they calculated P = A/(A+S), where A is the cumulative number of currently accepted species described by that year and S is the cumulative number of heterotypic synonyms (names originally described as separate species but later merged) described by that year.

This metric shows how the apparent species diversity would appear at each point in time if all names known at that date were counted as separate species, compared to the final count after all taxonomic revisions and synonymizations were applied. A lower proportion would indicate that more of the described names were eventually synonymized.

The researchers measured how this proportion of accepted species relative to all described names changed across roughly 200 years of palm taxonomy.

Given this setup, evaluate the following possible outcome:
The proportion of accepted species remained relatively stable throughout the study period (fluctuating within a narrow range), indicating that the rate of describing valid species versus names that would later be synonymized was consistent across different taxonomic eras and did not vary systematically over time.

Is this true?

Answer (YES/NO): NO